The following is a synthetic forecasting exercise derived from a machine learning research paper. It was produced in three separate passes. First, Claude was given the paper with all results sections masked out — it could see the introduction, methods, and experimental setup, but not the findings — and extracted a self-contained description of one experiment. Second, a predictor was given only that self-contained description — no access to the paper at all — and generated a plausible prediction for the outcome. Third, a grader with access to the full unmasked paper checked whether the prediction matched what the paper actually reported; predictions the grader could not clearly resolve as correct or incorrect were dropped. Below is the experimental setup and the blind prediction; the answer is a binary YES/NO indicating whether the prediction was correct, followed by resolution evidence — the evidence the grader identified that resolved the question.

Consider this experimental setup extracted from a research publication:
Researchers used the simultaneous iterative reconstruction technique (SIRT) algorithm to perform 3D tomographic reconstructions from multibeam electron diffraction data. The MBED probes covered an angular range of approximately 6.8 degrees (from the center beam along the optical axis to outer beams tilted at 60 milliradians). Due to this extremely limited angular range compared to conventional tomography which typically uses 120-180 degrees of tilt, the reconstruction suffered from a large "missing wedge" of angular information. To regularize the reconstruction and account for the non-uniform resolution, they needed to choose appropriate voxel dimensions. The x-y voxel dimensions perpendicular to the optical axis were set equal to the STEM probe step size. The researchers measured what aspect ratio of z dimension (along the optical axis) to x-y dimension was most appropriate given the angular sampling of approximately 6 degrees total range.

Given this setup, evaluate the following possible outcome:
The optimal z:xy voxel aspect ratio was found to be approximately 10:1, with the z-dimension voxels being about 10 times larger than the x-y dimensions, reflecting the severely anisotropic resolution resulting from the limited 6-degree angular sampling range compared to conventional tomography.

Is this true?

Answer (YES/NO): YES